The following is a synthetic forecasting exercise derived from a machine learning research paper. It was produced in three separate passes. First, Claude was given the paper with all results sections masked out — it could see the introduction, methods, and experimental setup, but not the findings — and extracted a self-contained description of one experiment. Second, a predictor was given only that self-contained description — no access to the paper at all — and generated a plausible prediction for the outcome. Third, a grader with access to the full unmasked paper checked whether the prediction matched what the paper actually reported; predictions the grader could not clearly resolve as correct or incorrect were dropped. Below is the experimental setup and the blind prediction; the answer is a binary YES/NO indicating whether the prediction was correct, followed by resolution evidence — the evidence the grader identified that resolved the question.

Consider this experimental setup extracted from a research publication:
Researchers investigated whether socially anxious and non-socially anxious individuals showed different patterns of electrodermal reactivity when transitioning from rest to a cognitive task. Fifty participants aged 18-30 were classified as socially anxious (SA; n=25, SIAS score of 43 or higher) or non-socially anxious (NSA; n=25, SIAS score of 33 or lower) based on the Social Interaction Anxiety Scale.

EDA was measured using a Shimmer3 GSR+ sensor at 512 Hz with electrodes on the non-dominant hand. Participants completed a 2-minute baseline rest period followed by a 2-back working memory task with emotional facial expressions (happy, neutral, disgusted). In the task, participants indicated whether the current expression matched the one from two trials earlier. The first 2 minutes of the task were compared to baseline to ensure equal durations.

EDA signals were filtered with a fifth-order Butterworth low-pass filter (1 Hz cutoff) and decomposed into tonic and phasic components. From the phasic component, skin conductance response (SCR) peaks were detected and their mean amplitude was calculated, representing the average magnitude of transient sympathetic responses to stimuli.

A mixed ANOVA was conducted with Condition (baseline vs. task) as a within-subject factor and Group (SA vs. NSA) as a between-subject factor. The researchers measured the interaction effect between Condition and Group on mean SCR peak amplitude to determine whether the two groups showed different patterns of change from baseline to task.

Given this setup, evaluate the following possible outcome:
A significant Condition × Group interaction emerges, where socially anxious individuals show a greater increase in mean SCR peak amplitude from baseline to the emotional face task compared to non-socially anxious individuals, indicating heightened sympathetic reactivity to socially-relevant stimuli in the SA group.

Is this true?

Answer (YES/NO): NO